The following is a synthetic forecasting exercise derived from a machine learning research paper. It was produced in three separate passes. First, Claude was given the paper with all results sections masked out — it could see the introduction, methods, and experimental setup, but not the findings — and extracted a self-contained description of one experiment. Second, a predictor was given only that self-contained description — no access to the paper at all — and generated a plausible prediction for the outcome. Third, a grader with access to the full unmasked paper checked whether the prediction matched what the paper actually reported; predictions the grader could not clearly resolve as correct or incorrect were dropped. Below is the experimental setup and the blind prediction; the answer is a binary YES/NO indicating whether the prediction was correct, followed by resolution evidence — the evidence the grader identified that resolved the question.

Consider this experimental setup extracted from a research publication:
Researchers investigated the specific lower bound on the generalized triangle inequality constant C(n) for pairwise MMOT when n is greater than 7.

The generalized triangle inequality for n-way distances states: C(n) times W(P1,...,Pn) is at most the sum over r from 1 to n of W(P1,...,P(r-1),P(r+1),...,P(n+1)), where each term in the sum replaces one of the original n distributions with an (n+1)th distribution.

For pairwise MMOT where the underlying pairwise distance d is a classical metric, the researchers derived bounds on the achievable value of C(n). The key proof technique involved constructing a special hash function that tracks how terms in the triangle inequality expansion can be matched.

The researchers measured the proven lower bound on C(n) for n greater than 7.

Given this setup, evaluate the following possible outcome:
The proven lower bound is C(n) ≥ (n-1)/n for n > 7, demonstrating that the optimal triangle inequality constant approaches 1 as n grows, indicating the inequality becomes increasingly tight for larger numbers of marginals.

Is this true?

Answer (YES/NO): NO